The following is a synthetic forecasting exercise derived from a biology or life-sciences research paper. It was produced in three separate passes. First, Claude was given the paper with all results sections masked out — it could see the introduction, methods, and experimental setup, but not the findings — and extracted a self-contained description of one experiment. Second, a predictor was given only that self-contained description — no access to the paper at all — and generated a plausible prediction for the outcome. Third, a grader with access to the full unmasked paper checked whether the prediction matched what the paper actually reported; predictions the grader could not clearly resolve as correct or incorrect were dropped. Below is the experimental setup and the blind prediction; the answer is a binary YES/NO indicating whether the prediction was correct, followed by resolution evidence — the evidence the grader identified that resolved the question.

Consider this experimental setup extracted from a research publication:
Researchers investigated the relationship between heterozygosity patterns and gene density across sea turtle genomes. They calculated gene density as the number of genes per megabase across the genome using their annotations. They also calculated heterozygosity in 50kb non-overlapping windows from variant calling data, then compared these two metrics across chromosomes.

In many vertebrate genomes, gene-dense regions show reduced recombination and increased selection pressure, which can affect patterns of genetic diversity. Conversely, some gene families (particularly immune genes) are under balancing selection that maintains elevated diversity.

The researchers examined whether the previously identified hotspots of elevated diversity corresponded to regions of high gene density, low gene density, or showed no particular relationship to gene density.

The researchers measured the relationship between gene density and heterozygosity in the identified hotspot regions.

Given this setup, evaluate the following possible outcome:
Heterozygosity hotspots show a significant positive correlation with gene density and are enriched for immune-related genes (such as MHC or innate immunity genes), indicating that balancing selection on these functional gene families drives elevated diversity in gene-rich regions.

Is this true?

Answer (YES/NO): YES